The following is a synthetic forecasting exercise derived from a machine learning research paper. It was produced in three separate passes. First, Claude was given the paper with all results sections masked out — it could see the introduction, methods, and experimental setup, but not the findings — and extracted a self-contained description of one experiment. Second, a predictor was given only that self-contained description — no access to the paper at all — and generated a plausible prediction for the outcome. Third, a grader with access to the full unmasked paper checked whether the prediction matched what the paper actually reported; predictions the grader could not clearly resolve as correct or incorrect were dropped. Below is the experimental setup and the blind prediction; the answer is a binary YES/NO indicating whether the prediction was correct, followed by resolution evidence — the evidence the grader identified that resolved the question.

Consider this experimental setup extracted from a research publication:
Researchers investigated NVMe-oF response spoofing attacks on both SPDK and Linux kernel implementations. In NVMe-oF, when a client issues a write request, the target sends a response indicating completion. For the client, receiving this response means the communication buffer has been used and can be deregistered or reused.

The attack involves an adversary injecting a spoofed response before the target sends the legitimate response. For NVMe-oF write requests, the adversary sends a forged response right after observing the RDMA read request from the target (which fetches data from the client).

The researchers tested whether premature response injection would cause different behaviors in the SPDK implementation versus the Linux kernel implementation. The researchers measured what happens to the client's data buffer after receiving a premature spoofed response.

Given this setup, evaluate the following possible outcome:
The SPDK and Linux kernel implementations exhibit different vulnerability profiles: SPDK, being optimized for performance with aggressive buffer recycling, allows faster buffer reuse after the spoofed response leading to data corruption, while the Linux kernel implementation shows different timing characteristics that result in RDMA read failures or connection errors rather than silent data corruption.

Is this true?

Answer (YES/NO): NO